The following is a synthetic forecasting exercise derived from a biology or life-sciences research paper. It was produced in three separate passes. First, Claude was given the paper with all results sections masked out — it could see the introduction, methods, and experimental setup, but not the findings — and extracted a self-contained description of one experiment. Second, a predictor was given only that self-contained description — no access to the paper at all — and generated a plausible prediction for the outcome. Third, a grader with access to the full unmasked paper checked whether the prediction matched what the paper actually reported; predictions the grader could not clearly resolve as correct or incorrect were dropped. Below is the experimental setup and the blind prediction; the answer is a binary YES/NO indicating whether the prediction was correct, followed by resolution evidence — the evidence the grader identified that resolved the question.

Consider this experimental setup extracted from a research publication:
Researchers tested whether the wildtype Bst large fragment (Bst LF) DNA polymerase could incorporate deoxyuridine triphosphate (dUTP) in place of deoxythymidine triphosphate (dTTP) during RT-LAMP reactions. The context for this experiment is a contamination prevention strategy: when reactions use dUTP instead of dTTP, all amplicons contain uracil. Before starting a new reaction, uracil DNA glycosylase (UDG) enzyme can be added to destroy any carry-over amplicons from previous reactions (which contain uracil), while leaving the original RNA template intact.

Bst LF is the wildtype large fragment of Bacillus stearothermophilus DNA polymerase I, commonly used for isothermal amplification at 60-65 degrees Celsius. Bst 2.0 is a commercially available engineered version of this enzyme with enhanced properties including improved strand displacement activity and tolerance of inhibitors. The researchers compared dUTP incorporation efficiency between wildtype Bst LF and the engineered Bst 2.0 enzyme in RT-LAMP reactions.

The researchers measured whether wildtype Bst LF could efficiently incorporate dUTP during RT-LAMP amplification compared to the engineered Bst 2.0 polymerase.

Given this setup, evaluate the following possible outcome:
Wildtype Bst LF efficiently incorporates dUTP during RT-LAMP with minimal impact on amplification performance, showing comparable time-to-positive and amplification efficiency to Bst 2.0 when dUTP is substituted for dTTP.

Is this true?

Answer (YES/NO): NO